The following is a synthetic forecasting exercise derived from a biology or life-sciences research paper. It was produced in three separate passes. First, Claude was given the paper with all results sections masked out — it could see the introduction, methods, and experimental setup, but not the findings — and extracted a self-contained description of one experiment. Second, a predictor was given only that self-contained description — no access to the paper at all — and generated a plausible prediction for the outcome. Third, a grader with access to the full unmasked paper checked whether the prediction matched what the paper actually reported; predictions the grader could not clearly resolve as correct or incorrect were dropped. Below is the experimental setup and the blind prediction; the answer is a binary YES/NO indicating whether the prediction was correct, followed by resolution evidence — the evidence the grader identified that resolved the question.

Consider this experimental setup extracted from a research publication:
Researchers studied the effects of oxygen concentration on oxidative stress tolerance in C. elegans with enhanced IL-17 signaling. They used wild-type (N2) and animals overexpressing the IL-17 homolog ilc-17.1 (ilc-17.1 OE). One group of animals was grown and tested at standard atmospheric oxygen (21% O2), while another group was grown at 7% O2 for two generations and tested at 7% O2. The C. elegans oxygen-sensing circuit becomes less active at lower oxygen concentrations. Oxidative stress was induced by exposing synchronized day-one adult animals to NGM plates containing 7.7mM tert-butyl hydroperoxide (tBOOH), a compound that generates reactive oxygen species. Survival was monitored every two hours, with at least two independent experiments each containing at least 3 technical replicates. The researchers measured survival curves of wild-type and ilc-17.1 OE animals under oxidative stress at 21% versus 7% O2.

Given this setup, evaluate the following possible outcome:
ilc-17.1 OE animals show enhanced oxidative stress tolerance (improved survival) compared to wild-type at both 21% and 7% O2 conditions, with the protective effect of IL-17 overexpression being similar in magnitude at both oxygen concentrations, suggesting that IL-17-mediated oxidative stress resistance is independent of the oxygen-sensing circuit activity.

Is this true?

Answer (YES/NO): NO